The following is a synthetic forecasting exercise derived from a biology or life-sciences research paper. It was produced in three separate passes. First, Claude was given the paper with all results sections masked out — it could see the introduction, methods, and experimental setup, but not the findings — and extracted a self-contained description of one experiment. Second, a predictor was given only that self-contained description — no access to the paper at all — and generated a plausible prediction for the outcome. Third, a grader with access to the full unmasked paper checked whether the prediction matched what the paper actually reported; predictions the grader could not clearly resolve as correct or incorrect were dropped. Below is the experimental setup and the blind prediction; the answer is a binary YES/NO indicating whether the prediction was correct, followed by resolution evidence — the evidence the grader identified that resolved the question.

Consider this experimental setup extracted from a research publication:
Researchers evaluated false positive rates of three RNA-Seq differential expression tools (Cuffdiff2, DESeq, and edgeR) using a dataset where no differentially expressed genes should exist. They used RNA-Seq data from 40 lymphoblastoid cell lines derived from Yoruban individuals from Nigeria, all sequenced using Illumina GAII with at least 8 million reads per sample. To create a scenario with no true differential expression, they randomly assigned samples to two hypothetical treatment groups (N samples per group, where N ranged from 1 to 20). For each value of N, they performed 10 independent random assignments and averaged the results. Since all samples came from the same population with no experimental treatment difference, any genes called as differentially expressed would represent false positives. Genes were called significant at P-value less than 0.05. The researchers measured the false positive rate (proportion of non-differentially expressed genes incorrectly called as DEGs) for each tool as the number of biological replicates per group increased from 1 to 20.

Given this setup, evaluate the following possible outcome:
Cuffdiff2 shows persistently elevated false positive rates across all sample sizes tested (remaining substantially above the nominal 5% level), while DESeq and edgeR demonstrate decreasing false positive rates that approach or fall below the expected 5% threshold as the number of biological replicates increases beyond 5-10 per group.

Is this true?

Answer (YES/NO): NO